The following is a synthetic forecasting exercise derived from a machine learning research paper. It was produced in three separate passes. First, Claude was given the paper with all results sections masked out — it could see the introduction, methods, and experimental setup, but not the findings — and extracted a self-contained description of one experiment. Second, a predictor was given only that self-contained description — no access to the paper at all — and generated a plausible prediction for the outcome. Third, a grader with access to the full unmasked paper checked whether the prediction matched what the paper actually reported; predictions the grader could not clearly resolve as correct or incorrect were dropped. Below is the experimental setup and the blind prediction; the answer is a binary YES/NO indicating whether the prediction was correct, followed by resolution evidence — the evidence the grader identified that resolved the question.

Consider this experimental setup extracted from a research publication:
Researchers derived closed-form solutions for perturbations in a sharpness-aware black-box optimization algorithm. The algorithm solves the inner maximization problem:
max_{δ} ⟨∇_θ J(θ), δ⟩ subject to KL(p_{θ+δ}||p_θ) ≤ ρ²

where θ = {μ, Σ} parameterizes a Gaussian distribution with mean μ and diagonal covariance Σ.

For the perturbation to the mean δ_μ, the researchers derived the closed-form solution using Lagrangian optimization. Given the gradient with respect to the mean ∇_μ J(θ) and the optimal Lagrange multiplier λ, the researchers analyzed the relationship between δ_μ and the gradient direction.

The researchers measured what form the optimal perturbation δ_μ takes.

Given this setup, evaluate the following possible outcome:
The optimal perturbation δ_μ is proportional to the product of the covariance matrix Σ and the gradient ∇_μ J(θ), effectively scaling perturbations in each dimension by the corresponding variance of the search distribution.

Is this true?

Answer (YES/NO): YES